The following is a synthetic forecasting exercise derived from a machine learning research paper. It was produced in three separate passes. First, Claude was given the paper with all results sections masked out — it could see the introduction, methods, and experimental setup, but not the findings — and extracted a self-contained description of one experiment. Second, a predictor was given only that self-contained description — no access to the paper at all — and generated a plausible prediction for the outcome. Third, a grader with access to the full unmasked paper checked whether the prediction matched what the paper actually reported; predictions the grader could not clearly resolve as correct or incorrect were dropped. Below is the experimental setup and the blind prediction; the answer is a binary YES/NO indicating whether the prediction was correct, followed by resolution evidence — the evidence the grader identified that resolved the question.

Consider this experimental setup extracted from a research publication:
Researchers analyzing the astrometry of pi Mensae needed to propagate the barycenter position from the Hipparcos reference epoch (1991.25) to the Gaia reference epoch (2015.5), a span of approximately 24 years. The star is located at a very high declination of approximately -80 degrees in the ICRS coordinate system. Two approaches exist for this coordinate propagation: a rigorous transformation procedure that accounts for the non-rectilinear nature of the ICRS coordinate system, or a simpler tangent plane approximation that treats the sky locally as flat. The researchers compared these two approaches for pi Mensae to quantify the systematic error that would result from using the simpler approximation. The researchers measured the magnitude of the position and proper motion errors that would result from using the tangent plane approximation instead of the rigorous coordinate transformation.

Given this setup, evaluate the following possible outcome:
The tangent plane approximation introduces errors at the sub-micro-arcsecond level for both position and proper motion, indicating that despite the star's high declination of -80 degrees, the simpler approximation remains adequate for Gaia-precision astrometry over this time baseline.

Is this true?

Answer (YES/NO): NO